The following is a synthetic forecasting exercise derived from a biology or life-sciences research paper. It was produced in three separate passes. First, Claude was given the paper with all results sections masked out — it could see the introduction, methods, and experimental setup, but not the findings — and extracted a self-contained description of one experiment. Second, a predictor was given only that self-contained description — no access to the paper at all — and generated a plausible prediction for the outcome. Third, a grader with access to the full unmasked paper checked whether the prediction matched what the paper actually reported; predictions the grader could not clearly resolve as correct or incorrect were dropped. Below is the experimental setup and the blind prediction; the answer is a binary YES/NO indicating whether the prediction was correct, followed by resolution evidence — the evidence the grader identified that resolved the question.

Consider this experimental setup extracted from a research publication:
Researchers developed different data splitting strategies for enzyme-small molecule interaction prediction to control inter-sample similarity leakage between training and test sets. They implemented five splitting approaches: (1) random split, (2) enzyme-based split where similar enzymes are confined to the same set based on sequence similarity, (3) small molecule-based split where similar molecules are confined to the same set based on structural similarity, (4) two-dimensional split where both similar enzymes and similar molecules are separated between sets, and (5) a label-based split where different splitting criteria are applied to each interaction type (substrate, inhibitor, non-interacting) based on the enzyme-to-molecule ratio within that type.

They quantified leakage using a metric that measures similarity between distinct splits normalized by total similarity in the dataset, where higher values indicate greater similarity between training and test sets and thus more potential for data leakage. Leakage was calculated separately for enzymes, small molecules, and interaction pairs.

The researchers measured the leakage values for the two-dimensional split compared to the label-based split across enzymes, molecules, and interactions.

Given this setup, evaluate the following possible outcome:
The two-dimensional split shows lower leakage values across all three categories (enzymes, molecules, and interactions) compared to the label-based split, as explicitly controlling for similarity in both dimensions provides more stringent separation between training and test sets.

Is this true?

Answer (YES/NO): YES